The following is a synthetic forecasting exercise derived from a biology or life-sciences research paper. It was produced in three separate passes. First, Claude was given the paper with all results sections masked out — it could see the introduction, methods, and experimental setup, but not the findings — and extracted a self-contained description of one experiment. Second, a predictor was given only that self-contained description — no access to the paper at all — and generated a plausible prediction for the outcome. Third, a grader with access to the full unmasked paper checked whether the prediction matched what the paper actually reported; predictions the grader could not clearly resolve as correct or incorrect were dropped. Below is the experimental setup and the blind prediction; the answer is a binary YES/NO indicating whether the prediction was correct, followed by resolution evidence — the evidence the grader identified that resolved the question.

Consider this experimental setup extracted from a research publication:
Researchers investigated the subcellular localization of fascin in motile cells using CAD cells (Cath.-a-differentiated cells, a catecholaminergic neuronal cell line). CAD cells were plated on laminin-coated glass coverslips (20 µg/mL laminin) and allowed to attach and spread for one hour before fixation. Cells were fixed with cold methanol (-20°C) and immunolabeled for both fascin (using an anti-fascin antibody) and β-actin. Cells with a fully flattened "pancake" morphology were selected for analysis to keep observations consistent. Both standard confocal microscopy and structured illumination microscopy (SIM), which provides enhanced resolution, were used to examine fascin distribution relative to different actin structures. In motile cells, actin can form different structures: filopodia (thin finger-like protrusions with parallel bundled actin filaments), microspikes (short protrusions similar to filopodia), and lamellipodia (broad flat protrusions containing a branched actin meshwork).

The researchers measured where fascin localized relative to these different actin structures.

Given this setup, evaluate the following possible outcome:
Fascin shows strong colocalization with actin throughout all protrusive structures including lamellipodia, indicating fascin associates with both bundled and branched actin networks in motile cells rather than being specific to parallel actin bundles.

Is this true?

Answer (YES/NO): NO